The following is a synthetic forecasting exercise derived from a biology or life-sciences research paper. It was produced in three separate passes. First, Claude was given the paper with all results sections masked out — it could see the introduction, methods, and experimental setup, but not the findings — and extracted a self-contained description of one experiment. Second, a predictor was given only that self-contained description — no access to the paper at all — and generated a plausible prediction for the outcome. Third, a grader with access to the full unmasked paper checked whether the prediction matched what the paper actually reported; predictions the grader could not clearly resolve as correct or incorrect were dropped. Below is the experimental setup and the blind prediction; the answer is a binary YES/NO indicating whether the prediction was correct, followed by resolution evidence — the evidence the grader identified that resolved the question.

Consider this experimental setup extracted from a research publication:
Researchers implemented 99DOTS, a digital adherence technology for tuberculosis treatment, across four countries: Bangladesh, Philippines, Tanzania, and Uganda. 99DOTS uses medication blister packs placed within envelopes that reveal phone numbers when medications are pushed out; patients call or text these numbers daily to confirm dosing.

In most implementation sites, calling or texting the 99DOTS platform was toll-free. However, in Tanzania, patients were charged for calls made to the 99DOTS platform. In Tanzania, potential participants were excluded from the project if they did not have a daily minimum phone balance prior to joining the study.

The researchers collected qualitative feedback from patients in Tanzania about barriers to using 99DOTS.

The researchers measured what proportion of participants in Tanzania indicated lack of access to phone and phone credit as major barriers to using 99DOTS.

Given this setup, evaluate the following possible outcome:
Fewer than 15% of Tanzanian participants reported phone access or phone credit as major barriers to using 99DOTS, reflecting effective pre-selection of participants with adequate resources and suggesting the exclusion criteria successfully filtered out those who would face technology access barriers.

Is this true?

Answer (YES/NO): NO